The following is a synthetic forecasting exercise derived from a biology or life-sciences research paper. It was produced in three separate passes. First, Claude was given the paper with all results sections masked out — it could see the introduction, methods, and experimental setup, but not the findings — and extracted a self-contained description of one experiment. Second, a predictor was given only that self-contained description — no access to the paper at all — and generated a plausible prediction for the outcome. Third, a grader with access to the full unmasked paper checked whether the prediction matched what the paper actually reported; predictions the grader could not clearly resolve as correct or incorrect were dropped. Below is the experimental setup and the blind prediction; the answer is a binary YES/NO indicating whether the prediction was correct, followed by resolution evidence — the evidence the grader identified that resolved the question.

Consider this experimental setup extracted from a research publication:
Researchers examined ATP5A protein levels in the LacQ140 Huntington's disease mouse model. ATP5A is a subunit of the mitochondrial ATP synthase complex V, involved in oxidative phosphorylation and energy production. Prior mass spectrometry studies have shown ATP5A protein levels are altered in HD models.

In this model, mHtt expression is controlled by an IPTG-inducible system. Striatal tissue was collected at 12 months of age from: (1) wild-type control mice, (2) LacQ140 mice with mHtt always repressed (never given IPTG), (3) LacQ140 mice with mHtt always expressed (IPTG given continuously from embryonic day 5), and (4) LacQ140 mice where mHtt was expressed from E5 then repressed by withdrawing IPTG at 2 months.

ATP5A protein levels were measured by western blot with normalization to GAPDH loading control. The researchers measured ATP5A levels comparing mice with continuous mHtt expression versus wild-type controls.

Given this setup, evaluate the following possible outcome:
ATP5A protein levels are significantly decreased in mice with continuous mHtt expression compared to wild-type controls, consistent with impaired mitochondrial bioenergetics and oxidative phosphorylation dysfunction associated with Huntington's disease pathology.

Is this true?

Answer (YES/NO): NO